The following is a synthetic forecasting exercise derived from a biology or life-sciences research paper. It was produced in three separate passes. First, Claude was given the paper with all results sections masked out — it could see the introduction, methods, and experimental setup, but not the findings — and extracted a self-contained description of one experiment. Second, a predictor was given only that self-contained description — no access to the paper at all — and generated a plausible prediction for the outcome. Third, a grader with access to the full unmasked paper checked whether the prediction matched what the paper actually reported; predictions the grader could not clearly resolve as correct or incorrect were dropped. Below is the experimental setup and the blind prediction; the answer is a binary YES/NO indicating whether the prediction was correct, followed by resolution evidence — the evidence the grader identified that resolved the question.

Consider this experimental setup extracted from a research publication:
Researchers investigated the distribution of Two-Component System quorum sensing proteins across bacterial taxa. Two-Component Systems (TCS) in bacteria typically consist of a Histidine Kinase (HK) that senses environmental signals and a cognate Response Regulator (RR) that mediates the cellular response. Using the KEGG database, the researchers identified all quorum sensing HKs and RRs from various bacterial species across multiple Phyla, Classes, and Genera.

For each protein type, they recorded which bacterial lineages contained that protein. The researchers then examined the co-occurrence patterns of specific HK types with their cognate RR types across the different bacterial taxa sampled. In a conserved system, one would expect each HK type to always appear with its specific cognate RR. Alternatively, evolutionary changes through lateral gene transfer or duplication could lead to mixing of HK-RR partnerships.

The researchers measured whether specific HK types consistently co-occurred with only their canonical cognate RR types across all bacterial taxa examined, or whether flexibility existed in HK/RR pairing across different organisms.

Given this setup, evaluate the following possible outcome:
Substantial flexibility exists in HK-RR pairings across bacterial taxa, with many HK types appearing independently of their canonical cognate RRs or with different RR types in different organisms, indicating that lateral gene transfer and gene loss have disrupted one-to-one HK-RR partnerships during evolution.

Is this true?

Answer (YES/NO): YES